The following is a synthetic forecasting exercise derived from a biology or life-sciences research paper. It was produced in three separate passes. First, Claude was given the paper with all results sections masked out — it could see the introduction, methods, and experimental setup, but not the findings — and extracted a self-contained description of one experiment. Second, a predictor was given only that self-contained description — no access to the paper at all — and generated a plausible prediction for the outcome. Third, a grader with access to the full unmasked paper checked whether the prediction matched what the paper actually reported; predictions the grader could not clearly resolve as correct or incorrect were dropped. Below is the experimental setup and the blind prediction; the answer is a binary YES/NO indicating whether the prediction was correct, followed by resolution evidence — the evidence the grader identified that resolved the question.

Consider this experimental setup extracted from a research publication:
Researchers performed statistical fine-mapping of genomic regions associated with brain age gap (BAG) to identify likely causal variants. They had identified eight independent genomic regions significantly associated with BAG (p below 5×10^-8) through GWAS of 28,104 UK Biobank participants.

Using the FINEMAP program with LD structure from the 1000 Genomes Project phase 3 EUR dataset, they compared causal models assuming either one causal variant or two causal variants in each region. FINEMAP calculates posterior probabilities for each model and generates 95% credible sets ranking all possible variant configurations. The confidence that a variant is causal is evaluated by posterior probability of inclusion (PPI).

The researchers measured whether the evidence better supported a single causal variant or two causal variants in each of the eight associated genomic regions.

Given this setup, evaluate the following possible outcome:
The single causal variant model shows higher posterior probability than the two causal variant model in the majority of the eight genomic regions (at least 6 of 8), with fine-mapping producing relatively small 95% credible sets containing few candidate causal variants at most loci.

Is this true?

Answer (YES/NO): YES